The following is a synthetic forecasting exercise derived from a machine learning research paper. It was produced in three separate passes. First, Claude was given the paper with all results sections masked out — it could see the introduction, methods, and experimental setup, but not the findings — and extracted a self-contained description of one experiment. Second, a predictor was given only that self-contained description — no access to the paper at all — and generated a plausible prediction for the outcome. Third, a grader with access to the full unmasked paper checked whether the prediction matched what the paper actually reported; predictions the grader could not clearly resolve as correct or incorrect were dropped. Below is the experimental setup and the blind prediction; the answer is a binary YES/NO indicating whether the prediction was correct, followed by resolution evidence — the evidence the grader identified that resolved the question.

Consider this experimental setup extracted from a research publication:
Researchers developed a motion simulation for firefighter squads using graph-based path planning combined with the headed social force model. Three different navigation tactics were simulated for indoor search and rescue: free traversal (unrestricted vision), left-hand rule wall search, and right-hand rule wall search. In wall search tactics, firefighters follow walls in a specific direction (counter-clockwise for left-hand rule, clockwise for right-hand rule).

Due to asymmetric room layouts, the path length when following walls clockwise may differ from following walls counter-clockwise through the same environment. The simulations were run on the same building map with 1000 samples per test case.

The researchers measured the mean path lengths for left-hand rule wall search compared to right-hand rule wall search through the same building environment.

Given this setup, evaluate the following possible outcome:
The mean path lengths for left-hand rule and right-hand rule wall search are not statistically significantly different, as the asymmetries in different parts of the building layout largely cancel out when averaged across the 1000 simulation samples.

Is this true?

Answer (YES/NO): NO